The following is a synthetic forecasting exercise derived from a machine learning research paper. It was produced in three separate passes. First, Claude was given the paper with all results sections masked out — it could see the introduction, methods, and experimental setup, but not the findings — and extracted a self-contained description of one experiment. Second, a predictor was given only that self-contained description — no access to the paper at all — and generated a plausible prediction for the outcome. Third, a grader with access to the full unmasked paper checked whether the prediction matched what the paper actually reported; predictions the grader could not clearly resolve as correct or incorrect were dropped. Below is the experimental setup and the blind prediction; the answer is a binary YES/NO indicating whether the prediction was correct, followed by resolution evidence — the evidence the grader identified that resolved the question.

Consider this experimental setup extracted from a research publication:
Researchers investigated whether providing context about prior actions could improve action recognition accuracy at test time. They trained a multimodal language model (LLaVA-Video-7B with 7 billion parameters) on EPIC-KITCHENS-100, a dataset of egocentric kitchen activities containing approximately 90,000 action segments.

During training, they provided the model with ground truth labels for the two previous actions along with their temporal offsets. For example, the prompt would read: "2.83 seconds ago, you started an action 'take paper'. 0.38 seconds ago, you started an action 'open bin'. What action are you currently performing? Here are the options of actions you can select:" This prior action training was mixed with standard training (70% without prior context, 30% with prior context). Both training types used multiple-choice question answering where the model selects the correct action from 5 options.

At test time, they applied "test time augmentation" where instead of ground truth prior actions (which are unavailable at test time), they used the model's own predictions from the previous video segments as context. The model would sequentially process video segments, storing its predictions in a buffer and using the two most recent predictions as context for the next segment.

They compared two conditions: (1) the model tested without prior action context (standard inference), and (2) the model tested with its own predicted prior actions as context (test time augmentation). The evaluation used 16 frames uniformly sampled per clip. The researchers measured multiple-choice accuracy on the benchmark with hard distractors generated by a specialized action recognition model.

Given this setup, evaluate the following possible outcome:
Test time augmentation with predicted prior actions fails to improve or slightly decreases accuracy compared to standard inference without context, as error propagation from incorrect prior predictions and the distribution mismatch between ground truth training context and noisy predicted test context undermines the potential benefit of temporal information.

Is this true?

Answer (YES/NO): NO